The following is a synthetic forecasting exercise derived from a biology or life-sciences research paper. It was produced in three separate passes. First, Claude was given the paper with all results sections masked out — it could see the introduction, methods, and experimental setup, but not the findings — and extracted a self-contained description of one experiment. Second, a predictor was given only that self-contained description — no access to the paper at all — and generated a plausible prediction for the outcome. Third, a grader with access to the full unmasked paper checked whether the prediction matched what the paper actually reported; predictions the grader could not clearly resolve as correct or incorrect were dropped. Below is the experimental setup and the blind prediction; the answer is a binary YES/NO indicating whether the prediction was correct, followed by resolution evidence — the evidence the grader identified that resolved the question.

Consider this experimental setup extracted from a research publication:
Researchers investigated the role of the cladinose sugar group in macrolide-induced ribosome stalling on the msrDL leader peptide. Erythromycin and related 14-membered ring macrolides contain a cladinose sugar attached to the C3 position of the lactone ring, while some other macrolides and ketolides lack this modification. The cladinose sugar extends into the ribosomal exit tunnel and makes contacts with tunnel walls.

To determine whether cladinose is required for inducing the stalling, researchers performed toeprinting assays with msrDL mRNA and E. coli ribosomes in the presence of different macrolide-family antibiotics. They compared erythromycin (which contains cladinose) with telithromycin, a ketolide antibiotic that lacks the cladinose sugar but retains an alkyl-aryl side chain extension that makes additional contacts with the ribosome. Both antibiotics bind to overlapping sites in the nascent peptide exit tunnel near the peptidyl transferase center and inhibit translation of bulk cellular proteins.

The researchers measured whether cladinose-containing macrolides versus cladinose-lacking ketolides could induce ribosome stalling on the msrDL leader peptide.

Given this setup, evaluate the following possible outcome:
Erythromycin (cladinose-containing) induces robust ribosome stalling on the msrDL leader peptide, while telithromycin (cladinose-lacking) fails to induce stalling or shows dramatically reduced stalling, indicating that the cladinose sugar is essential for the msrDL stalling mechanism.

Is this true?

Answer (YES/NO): YES